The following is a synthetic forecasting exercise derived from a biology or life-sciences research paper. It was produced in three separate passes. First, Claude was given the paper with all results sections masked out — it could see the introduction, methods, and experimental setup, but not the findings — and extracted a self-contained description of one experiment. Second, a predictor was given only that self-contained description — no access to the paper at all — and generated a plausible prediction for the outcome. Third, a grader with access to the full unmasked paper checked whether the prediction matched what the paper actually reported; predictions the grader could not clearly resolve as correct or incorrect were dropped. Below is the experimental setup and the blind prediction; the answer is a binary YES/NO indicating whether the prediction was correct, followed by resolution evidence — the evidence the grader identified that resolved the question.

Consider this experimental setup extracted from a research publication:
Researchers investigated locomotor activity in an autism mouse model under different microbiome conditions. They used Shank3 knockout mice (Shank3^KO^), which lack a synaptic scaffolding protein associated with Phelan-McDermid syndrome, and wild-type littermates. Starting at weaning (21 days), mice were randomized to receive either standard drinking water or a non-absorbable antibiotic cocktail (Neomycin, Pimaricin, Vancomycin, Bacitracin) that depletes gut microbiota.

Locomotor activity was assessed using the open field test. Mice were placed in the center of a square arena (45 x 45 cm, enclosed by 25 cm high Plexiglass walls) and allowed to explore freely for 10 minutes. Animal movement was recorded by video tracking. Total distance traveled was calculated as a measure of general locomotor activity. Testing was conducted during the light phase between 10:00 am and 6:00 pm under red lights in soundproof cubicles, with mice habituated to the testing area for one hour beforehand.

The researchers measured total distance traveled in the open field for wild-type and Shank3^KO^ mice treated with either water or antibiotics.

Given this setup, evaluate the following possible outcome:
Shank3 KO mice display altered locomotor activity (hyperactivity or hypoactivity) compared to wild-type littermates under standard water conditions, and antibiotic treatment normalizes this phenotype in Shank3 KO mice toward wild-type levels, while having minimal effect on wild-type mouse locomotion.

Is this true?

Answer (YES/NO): NO